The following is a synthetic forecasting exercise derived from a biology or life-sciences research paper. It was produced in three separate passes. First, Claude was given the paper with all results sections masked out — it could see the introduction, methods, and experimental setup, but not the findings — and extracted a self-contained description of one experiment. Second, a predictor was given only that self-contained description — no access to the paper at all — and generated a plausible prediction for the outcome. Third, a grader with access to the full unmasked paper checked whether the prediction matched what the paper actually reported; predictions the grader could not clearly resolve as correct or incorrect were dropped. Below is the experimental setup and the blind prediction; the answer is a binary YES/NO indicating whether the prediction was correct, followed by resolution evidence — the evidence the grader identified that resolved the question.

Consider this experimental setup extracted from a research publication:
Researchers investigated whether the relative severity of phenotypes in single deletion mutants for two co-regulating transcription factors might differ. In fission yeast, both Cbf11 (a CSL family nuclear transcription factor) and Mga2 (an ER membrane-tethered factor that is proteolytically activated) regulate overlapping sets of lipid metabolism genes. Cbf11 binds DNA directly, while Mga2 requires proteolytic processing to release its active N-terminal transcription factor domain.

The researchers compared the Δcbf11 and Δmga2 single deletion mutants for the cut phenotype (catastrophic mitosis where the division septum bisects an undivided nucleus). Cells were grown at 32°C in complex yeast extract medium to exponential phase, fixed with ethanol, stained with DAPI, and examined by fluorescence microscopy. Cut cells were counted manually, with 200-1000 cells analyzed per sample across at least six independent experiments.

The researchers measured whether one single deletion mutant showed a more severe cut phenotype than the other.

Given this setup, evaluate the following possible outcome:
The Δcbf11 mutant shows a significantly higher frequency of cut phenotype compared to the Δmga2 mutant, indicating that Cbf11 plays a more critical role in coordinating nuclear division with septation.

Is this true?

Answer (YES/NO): NO